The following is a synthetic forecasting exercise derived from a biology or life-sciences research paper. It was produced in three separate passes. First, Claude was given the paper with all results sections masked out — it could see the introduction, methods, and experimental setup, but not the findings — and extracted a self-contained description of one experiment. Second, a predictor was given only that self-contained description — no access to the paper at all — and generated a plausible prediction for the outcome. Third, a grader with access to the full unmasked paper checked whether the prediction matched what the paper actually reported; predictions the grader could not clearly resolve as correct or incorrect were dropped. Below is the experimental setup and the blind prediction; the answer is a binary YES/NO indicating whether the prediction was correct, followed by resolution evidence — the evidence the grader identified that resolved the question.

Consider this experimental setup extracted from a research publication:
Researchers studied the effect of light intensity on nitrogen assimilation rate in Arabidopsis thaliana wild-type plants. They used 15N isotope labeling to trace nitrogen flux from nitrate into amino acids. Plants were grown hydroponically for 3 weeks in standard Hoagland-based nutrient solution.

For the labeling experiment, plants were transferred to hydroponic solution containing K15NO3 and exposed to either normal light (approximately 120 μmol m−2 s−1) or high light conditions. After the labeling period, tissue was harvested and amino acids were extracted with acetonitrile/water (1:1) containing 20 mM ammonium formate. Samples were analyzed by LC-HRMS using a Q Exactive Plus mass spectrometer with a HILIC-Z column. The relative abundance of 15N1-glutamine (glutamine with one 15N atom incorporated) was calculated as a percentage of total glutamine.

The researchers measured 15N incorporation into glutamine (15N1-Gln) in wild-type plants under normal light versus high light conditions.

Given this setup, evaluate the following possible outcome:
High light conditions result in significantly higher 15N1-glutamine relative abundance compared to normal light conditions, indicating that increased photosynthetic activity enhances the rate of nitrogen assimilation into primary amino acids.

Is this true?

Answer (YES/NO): YES